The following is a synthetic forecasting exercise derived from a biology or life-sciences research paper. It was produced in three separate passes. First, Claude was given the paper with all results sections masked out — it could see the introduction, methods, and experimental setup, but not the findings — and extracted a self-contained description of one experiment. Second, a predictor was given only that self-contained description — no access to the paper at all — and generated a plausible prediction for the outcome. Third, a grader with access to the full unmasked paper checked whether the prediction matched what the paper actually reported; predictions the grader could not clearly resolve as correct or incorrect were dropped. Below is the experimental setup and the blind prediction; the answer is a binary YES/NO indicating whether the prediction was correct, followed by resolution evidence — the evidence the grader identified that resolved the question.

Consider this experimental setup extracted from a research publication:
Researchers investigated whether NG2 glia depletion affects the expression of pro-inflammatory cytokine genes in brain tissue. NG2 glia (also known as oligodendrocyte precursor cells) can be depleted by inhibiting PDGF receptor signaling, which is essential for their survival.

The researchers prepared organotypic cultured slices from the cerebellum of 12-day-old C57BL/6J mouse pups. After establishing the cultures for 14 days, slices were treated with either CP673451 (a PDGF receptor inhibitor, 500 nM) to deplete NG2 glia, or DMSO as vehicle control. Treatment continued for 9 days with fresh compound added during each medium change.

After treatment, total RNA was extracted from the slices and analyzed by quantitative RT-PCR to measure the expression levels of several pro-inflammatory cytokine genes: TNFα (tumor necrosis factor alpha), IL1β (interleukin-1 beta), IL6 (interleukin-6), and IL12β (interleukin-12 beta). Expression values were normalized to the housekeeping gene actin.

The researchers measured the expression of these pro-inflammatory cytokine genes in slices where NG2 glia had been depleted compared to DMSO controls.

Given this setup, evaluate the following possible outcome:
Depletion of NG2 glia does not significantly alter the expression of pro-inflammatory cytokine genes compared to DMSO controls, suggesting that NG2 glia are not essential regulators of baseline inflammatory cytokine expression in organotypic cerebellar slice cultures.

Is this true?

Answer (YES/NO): YES